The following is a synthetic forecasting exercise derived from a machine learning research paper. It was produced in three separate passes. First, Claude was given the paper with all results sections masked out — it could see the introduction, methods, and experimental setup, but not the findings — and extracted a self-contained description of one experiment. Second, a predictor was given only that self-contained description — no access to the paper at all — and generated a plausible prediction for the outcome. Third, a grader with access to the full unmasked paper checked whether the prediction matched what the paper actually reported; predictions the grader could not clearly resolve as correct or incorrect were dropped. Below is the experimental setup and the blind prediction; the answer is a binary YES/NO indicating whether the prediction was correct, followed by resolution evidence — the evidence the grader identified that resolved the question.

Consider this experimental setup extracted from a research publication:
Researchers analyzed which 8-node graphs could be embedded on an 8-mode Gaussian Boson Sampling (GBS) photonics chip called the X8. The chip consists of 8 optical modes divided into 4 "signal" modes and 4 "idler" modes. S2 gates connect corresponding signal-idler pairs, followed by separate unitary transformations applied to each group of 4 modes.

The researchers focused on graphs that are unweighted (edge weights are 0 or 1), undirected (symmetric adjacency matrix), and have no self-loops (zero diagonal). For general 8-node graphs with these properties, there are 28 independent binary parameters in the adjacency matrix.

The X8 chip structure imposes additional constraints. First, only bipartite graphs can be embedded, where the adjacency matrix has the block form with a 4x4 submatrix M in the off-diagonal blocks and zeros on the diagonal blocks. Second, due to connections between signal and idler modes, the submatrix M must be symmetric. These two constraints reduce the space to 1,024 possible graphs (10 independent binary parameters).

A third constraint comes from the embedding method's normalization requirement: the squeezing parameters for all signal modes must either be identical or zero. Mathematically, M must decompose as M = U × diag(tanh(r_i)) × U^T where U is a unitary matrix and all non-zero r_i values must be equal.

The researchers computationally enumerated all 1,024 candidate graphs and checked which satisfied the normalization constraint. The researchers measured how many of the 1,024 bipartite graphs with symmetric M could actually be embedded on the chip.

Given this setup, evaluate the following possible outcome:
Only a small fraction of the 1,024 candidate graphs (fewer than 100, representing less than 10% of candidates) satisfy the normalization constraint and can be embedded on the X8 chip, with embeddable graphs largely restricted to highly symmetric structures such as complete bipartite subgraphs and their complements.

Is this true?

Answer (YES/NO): YES